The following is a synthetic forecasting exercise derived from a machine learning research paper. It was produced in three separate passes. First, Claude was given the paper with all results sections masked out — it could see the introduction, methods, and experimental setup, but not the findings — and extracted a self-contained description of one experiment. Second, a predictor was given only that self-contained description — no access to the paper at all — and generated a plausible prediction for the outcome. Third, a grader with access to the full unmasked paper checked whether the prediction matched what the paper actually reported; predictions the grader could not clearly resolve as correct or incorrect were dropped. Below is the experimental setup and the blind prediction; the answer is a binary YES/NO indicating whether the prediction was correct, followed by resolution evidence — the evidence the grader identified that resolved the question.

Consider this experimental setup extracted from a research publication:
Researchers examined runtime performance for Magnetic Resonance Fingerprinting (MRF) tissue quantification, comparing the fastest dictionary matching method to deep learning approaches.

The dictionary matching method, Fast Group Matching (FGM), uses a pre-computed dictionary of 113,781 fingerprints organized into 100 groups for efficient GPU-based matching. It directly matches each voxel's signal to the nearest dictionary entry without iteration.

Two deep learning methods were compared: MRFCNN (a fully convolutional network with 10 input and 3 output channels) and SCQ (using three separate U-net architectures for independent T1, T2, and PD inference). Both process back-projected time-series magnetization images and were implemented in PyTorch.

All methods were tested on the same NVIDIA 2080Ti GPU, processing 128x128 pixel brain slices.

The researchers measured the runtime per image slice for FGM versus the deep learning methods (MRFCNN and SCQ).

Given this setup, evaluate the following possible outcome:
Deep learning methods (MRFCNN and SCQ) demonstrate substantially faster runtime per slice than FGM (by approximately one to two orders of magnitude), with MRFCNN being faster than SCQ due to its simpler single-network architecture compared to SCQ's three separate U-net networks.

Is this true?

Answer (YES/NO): YES